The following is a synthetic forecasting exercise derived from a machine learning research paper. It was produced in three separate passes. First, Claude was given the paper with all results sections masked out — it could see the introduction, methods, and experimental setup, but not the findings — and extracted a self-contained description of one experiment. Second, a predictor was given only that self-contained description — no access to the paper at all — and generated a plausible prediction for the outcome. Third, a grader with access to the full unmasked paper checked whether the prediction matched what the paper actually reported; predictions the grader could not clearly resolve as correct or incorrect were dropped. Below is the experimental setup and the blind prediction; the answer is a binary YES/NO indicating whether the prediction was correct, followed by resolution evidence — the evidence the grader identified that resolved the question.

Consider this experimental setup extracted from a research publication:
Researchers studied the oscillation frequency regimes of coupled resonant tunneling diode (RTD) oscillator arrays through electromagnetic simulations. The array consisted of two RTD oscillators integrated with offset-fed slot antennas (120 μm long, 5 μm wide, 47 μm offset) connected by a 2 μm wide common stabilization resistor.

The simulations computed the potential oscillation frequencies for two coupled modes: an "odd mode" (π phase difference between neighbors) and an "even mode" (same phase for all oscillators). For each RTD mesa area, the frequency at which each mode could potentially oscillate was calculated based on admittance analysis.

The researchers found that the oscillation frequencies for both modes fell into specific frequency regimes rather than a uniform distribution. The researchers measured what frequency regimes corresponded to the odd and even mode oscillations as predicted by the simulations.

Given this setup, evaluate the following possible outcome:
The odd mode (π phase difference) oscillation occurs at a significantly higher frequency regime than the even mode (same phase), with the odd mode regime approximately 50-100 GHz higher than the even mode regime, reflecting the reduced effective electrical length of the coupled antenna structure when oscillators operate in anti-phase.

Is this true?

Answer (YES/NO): NO